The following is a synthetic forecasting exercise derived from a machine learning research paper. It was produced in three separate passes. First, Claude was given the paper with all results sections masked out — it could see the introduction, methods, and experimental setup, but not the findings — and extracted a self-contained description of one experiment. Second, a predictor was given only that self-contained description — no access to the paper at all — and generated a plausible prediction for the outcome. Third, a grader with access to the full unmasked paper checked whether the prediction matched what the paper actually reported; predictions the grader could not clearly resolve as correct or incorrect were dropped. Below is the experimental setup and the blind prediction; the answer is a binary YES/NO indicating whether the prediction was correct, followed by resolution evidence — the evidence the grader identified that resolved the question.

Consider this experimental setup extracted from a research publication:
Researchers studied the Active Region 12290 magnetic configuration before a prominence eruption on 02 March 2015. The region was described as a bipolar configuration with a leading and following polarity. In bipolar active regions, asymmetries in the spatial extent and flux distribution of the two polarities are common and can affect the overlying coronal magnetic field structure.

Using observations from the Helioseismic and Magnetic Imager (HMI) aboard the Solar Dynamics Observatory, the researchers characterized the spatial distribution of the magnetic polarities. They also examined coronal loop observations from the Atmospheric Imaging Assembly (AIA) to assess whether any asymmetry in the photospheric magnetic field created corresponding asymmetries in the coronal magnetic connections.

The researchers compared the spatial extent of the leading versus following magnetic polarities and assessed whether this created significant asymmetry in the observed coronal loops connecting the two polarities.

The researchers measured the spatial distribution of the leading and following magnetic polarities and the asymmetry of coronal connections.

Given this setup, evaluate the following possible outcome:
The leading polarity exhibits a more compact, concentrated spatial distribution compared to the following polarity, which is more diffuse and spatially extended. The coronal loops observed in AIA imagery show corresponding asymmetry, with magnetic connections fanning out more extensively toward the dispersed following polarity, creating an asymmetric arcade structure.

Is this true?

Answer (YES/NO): NO